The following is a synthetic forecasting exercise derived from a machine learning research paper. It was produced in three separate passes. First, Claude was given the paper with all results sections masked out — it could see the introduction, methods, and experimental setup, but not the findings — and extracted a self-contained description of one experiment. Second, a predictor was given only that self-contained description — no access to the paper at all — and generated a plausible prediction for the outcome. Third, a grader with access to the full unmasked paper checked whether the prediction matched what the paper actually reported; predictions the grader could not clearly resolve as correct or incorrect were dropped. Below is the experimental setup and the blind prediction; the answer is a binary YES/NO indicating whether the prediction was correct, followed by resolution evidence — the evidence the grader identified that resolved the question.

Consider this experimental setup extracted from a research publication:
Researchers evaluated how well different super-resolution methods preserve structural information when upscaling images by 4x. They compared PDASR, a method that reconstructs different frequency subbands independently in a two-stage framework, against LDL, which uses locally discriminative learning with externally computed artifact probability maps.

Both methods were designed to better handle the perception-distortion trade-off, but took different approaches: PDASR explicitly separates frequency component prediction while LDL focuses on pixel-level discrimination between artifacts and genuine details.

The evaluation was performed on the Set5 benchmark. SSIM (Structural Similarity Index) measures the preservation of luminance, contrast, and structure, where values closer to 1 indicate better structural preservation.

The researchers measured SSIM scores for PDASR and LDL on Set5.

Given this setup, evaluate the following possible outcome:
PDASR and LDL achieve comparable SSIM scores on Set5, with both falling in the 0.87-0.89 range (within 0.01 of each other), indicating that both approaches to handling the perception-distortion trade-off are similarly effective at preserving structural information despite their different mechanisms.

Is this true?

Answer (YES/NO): NO